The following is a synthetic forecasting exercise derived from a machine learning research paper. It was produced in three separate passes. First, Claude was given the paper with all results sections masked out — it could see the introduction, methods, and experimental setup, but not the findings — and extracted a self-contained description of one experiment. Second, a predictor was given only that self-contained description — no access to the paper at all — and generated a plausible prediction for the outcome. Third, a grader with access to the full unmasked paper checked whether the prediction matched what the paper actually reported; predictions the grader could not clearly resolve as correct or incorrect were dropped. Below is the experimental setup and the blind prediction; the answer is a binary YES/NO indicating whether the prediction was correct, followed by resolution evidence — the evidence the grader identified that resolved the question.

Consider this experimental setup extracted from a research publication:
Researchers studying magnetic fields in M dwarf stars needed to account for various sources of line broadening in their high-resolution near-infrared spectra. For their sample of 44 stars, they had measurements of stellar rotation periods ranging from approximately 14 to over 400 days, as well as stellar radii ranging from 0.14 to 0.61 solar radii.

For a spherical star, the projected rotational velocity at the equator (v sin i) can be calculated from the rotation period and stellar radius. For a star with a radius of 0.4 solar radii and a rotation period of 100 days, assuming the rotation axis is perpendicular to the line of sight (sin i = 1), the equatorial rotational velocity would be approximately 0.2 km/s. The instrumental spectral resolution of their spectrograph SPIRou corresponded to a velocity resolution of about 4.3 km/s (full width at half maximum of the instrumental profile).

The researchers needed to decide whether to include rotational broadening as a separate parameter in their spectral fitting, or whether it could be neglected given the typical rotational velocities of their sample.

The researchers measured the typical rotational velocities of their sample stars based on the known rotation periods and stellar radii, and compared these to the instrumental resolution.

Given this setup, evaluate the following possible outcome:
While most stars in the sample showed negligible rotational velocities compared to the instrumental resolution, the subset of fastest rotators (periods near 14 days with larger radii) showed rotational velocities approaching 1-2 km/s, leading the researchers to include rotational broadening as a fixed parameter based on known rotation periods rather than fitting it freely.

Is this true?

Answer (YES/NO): NO